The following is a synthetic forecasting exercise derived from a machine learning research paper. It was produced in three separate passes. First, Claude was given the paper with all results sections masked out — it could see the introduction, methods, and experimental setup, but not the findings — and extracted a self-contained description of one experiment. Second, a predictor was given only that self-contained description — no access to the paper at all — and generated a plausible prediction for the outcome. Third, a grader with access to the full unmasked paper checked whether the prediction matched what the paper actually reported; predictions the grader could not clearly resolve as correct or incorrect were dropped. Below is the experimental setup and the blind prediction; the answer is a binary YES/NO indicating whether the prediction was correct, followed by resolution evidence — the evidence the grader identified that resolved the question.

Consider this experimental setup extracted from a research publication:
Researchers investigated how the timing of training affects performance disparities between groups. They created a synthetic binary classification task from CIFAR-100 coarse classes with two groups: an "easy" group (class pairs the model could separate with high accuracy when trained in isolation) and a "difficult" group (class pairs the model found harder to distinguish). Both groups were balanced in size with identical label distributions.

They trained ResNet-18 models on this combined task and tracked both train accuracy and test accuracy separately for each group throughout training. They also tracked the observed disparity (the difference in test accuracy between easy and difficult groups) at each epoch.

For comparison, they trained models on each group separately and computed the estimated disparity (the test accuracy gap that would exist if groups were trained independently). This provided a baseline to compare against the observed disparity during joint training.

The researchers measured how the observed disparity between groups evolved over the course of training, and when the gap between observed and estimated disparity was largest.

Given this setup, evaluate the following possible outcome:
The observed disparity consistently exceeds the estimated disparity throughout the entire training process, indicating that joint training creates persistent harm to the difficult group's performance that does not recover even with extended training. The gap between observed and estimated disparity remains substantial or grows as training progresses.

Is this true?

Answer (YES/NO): NO